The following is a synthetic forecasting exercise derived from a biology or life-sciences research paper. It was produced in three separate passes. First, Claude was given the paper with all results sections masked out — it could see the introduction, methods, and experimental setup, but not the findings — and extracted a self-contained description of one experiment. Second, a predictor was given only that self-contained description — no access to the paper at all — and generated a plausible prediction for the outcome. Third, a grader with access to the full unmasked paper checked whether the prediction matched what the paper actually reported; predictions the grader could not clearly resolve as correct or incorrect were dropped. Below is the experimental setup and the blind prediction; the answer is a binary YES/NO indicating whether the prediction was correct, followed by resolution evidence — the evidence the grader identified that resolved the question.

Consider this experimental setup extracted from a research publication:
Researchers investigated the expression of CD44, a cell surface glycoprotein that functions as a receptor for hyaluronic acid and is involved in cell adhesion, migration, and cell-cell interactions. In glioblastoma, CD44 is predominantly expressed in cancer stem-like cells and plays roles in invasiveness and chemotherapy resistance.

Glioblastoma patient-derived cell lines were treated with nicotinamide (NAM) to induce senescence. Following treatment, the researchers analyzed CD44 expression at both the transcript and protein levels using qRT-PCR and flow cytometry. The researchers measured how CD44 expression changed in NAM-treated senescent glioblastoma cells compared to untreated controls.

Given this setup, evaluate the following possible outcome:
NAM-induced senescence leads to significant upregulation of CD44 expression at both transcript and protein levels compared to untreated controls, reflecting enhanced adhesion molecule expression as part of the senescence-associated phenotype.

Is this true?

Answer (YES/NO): NO